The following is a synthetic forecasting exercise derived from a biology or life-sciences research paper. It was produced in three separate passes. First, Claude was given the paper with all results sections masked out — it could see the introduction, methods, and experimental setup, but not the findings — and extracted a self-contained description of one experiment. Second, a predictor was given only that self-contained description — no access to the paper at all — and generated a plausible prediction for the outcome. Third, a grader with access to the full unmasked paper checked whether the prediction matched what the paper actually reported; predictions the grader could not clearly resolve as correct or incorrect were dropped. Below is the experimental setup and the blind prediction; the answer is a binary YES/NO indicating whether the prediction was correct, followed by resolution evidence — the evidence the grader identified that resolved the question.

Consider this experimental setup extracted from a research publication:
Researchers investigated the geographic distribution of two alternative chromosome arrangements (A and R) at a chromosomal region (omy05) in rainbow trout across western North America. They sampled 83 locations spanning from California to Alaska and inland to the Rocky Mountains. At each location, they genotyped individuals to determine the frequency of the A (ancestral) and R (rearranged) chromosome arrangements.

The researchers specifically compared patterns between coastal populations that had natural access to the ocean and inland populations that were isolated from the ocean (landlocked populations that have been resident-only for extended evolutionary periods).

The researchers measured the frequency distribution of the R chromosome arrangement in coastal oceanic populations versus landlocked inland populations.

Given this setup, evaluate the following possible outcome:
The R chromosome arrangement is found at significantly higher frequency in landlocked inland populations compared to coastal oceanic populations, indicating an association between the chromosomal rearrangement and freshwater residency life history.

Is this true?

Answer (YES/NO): YES